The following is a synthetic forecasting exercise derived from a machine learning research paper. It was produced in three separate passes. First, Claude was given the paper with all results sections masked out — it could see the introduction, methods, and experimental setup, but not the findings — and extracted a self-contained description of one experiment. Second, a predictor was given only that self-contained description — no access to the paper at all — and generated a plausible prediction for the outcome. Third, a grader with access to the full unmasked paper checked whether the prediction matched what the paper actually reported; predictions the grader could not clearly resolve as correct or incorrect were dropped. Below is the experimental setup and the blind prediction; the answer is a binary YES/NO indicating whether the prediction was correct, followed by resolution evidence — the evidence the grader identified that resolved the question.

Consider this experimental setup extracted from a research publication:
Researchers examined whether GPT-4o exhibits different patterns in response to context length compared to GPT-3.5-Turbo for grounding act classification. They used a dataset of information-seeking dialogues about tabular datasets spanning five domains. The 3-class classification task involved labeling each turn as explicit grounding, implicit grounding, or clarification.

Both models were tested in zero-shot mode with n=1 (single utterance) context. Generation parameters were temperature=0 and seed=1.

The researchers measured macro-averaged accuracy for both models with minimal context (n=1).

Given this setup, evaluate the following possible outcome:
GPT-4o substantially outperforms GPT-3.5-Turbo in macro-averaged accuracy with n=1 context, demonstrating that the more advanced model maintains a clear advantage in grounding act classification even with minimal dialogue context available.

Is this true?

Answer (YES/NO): NO